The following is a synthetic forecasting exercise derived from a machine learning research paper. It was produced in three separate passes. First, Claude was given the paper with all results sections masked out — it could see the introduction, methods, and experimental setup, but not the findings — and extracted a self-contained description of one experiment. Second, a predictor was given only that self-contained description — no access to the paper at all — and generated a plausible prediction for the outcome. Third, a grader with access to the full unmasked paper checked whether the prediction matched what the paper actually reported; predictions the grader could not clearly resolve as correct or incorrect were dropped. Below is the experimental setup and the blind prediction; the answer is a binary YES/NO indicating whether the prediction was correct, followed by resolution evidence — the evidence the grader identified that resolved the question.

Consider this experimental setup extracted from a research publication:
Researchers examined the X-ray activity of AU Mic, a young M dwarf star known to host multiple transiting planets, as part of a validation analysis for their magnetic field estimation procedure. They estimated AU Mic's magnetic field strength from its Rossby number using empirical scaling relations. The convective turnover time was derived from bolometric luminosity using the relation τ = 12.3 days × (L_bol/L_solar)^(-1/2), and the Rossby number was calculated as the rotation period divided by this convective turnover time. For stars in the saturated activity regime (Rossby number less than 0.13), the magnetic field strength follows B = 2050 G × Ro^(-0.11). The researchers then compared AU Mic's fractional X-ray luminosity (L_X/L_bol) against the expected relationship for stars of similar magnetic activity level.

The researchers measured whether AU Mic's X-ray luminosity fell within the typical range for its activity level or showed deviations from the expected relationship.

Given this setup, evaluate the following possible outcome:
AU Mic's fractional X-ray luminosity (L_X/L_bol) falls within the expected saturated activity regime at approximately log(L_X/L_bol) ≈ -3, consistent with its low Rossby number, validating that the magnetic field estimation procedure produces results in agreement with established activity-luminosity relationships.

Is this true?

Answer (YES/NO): NO